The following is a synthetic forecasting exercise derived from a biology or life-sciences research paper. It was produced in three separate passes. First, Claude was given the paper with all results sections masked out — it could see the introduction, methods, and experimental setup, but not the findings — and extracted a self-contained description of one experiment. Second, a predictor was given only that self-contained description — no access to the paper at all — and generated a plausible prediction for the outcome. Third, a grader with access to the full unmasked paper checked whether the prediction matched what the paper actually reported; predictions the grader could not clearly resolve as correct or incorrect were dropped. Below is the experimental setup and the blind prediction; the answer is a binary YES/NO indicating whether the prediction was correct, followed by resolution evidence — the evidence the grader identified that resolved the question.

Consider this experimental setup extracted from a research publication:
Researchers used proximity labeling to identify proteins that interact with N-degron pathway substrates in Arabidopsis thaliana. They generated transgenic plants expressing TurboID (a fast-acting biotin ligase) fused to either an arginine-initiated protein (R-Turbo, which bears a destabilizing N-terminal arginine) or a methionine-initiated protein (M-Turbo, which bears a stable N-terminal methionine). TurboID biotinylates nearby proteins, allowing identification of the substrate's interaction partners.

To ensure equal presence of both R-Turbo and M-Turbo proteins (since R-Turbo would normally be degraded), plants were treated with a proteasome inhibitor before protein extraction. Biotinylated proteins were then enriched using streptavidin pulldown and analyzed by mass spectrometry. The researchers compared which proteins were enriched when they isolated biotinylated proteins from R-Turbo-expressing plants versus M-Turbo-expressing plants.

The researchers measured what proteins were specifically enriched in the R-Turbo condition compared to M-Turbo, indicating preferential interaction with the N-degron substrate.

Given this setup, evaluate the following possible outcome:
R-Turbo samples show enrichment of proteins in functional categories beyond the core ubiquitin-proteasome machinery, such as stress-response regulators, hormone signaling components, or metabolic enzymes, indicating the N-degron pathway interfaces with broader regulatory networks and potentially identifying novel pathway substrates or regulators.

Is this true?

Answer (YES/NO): NO